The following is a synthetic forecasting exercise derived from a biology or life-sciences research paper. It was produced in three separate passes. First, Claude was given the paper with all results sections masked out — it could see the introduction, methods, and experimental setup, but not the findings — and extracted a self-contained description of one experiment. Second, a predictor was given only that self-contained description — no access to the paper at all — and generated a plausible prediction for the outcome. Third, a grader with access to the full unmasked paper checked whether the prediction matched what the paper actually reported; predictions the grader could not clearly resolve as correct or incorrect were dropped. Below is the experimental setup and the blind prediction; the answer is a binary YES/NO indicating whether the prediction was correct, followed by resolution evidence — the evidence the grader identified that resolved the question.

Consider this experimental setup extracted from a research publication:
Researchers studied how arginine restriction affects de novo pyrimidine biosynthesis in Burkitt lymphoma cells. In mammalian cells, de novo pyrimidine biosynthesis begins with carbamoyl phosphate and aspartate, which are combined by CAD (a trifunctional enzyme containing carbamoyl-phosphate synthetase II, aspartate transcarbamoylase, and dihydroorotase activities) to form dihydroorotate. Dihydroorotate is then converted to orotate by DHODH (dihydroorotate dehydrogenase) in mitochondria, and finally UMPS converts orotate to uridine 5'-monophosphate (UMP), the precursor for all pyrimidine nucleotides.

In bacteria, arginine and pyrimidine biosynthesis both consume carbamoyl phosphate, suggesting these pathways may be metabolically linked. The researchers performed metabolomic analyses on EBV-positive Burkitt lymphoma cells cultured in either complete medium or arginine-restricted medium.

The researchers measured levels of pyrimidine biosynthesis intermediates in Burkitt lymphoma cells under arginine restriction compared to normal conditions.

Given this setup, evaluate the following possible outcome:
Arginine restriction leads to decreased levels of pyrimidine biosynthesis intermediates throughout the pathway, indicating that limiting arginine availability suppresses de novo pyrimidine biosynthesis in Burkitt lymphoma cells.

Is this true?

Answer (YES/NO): NO